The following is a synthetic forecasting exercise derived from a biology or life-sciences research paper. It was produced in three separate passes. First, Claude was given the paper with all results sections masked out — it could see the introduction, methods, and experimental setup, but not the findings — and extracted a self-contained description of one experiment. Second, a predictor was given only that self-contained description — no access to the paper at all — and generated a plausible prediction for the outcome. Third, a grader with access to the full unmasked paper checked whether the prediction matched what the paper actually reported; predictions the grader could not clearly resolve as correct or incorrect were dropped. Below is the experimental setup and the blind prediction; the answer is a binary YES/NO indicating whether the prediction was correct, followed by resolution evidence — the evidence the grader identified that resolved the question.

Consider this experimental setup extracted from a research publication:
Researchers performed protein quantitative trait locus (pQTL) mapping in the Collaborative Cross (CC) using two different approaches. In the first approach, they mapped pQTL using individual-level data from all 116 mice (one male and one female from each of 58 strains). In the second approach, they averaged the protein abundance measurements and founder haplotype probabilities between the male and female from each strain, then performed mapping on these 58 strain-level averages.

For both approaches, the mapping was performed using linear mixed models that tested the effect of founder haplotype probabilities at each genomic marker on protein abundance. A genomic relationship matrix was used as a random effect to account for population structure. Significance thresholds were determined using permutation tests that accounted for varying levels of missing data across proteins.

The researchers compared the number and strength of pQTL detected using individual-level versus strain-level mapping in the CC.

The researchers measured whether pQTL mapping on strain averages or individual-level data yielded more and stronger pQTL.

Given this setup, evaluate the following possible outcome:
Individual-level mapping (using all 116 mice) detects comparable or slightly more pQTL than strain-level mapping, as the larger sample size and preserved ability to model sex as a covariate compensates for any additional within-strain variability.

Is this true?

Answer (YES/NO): NO